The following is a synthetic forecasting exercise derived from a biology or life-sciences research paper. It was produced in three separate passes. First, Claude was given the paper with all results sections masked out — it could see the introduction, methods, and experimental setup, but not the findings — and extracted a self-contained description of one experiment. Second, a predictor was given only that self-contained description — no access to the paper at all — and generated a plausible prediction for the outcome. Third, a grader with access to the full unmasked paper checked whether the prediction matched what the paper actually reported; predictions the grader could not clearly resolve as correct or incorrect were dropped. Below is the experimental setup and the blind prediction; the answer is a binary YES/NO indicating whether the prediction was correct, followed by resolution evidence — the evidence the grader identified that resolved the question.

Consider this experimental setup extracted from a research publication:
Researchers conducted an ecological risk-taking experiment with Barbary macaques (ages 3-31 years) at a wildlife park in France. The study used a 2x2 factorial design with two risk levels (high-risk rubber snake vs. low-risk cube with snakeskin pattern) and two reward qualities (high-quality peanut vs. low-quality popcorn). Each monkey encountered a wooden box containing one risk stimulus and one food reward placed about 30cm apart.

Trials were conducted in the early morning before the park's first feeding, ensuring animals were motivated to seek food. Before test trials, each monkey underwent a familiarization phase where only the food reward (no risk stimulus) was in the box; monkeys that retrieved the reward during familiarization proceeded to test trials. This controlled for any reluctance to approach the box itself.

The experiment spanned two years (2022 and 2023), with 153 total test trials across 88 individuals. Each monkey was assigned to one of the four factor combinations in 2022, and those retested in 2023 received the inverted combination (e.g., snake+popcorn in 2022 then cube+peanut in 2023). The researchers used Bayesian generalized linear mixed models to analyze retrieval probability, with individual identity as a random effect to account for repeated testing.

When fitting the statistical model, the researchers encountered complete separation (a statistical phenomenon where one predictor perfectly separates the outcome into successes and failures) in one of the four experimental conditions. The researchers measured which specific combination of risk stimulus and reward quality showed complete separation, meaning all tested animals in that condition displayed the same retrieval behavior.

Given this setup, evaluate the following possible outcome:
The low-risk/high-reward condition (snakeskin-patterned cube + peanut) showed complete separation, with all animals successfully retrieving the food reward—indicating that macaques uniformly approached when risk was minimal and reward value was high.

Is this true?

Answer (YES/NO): YES